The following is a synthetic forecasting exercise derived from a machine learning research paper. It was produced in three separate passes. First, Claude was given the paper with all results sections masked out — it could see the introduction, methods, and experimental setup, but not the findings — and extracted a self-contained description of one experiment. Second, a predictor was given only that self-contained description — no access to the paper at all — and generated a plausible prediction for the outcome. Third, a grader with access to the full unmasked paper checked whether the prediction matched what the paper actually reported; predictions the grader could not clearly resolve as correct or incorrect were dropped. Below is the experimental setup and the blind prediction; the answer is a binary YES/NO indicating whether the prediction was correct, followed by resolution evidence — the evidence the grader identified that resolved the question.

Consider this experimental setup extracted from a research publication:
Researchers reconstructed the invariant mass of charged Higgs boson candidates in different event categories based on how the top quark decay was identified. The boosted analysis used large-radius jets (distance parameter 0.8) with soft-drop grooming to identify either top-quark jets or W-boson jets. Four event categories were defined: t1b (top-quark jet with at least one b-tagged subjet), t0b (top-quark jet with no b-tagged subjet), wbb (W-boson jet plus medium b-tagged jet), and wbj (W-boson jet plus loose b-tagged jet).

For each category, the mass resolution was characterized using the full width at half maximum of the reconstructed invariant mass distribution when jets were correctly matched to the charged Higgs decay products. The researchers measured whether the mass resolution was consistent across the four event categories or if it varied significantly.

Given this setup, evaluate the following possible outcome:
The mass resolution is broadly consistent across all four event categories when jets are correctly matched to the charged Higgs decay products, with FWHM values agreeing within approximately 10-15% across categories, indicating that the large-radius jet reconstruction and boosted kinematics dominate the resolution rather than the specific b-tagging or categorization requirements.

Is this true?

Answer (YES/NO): YES